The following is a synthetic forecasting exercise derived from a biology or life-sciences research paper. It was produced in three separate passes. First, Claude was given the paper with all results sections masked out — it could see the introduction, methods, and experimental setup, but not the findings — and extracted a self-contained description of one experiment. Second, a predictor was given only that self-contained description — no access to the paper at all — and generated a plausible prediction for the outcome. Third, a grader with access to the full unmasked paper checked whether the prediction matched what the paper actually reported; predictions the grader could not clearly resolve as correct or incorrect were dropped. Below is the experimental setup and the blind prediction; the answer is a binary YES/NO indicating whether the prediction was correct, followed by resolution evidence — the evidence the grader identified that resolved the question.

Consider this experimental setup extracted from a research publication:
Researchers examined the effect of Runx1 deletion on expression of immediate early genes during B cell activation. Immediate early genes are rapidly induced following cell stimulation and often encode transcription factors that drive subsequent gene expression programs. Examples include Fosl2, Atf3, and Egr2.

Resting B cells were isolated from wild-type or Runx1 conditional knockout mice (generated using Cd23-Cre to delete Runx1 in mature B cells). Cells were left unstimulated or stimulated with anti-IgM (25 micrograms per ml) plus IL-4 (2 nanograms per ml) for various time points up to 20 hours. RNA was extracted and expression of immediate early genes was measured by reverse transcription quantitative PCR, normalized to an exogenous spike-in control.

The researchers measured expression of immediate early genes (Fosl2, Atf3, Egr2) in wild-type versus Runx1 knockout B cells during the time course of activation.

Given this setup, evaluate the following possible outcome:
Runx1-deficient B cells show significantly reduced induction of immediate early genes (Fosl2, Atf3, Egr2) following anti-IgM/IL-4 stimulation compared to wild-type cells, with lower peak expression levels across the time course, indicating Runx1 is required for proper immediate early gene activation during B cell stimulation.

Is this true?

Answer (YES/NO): NO